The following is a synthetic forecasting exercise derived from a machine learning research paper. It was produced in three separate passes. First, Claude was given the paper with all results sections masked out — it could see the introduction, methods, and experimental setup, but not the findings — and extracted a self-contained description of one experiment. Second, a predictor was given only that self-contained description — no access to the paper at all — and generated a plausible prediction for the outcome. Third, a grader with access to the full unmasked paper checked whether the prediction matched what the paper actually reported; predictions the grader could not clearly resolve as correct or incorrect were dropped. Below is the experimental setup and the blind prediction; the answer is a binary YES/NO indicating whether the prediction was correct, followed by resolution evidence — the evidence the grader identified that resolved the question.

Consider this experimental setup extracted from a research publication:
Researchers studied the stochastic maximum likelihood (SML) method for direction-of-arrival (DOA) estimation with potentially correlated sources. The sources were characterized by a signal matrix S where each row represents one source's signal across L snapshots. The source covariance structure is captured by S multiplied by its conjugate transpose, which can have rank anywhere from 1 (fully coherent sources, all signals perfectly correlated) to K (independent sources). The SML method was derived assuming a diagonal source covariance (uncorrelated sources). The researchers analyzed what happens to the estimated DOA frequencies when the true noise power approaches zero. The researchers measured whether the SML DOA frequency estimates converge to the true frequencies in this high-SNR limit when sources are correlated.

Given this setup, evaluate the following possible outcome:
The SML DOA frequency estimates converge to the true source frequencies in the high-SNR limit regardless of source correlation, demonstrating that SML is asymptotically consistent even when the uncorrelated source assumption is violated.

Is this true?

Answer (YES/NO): YES